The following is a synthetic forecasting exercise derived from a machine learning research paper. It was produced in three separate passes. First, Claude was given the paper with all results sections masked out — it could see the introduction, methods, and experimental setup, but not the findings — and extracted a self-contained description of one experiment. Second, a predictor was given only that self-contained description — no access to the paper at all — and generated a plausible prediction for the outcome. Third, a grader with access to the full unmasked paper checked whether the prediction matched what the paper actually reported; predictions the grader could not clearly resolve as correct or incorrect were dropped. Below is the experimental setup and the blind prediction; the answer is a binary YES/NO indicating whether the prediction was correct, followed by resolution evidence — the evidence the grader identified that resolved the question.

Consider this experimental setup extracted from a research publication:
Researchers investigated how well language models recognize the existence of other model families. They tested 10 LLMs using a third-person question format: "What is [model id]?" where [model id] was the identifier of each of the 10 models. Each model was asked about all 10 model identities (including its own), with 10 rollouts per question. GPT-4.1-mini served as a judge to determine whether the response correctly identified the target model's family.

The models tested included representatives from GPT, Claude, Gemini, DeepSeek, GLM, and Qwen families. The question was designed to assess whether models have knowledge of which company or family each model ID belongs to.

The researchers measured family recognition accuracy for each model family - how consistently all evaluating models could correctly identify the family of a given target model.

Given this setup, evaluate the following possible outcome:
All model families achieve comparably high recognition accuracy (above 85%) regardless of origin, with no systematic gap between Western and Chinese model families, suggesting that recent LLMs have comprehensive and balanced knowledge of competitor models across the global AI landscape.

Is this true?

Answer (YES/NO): NO